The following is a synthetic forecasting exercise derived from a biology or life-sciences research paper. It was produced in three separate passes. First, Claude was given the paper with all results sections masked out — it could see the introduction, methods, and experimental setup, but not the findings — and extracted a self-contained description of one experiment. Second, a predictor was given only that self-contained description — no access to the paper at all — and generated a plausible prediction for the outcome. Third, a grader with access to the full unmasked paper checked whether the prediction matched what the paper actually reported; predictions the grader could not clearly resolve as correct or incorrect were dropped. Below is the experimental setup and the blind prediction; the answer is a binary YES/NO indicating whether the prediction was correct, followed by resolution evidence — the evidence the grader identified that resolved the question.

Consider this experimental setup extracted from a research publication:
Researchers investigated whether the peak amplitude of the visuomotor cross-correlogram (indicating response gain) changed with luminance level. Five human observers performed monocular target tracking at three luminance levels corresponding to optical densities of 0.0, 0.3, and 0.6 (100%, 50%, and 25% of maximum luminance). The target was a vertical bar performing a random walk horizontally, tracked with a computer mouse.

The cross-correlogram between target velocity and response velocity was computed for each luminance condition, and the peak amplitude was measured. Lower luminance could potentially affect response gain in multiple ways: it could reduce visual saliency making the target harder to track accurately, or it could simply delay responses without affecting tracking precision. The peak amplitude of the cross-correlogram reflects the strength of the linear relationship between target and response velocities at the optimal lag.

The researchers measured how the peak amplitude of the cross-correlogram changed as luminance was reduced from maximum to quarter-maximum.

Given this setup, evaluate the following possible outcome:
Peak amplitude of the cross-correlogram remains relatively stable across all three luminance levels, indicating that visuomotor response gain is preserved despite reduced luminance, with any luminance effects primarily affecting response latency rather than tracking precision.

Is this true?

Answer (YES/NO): YES